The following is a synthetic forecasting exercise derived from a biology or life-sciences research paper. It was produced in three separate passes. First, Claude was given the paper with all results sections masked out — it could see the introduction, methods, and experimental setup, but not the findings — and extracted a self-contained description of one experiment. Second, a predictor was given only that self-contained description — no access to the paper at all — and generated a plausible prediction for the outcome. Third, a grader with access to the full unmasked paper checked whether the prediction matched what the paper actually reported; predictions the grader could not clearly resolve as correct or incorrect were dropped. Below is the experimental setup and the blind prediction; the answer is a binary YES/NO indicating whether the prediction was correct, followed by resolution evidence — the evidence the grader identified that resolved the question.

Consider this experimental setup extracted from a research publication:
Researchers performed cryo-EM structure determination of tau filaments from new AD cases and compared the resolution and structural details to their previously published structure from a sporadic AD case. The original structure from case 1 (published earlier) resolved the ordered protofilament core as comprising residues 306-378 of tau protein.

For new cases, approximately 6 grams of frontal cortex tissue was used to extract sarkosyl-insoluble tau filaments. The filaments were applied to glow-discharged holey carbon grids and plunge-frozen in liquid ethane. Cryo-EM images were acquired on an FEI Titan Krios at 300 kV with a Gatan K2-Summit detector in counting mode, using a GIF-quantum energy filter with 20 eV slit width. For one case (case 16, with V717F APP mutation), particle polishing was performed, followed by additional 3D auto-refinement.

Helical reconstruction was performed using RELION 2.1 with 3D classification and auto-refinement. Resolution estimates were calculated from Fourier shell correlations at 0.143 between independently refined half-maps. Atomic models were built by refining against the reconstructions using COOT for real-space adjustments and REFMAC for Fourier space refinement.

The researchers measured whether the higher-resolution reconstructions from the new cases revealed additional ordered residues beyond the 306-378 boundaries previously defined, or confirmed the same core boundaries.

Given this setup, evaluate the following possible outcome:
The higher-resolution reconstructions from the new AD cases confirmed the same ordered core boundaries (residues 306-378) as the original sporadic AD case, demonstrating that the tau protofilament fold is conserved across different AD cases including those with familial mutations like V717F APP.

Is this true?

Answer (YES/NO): NO